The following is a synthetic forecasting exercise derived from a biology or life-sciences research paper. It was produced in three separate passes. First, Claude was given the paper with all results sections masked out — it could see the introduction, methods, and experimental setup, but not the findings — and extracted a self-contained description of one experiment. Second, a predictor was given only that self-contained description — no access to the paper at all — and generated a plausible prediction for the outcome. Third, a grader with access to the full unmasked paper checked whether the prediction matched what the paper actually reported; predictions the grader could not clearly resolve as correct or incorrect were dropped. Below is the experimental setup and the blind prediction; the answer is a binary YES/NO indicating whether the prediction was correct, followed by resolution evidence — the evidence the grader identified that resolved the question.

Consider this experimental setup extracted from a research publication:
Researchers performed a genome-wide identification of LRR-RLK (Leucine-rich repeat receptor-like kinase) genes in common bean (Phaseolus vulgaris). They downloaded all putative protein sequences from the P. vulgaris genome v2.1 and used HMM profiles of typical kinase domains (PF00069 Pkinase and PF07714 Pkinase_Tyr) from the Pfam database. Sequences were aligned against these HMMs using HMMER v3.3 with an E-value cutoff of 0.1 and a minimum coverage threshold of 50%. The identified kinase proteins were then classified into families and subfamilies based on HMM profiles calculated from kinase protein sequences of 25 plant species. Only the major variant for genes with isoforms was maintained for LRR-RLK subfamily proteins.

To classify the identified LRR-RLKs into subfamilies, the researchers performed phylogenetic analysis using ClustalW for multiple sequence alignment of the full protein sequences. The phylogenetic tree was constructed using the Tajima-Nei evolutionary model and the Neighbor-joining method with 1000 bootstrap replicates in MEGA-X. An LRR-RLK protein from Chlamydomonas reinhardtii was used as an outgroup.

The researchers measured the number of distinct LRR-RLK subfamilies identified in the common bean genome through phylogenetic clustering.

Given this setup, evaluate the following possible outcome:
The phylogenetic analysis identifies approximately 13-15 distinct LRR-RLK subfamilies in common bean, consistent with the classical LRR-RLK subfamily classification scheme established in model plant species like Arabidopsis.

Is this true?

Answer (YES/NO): NO